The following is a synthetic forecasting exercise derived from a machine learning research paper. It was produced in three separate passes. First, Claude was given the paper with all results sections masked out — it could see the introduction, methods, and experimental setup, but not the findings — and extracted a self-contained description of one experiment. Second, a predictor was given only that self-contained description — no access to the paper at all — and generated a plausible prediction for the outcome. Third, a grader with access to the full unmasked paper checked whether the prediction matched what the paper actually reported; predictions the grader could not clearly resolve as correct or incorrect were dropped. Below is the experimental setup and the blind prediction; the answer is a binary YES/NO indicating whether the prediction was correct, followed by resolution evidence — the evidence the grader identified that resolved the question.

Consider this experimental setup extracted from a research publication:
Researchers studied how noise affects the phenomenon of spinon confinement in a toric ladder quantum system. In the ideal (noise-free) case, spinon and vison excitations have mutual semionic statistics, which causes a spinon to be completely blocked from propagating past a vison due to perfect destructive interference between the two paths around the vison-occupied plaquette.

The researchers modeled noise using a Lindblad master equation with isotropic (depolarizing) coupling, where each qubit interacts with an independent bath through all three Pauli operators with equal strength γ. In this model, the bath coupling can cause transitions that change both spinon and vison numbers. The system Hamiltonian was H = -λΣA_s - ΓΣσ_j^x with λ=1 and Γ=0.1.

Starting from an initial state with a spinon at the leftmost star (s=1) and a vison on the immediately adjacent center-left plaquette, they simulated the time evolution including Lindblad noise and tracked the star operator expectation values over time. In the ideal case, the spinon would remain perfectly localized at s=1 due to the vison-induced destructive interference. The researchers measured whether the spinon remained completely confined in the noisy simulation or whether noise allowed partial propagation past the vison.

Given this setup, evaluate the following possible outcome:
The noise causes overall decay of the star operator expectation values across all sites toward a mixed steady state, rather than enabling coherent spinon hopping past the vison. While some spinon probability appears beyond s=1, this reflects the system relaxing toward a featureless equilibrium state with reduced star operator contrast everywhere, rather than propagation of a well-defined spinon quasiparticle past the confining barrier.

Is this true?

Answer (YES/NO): YES